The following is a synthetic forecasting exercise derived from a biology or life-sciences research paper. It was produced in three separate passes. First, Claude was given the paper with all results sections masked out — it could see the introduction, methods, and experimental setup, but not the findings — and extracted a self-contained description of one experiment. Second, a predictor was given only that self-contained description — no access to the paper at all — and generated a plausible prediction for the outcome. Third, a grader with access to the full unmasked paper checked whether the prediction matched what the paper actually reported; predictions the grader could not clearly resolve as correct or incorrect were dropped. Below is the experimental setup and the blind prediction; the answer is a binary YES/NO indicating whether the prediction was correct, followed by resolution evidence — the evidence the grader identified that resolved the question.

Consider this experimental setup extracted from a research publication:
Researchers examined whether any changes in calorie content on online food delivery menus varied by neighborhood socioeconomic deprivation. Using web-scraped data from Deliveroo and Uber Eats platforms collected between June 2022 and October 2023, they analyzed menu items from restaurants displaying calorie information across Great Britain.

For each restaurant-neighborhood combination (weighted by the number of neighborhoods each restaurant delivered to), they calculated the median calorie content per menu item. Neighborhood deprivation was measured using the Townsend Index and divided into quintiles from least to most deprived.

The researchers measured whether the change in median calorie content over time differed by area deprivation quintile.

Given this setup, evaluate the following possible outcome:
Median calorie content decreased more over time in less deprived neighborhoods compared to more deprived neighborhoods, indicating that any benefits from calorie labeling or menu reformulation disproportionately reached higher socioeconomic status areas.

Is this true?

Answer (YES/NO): NO